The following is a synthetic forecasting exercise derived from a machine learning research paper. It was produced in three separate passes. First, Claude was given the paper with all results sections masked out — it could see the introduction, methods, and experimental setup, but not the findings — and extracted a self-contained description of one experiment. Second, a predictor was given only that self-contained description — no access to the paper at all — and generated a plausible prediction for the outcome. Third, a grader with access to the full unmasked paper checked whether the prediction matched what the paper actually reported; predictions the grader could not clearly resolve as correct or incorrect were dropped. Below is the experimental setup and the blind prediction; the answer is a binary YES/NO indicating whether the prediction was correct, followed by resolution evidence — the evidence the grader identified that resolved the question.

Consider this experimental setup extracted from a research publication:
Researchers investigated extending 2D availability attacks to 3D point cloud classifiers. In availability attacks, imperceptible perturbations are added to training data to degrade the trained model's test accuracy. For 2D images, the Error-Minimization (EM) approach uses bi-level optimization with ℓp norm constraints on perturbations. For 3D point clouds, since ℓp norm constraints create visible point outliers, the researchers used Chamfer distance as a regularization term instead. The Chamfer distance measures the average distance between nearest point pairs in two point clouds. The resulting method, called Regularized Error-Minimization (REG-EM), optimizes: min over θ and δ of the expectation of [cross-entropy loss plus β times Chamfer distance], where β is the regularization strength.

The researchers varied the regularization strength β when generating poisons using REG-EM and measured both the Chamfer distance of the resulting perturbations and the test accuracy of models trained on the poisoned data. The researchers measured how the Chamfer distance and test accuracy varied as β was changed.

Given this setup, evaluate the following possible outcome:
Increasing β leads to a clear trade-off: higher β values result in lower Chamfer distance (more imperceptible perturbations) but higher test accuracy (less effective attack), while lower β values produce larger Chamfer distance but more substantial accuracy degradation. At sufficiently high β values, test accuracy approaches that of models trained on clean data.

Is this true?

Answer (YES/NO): NO